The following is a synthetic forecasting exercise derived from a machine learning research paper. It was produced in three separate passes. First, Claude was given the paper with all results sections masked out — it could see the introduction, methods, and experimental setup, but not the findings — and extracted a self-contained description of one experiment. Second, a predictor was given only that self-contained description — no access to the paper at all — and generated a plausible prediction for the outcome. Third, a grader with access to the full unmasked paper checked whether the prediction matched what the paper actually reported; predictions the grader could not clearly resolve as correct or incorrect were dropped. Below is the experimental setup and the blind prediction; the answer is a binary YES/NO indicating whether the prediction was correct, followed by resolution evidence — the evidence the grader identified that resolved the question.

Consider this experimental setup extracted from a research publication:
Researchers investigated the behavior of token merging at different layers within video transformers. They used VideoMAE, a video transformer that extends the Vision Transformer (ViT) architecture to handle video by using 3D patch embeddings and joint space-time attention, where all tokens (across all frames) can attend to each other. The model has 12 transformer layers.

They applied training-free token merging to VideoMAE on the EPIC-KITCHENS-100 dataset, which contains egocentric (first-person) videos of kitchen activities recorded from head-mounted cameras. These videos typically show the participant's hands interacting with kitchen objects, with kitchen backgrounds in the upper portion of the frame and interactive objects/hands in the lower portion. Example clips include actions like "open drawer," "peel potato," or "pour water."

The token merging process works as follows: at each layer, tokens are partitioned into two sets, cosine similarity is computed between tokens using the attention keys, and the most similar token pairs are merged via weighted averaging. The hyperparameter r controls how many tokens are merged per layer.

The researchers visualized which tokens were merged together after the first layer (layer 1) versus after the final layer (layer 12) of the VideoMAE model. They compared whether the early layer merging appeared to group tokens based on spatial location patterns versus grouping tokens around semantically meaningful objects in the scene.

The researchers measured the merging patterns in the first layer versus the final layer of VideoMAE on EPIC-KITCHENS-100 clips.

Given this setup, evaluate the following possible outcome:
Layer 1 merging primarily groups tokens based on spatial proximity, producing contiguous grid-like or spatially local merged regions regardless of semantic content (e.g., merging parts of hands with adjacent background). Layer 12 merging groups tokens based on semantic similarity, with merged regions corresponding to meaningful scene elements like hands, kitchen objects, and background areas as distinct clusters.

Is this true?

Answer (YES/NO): NO